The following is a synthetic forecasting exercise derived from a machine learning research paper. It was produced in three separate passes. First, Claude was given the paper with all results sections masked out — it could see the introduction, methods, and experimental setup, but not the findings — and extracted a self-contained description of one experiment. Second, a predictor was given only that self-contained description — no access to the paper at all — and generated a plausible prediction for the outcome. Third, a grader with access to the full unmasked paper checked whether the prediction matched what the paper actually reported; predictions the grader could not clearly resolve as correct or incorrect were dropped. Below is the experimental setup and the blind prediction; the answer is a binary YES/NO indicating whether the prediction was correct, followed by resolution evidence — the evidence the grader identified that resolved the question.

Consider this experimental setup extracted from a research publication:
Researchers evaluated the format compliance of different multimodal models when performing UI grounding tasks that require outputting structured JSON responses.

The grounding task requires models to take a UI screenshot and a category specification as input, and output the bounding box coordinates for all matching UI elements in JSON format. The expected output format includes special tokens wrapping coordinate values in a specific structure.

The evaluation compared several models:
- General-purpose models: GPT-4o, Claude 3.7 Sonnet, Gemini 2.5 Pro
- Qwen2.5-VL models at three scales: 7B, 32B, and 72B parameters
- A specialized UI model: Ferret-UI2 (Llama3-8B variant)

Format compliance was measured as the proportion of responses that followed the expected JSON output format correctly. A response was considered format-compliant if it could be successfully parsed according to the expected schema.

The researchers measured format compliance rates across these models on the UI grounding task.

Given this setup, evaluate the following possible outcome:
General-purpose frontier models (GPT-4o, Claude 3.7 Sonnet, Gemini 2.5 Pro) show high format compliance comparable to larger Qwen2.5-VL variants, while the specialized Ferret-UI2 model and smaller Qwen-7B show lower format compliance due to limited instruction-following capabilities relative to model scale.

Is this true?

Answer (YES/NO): NO